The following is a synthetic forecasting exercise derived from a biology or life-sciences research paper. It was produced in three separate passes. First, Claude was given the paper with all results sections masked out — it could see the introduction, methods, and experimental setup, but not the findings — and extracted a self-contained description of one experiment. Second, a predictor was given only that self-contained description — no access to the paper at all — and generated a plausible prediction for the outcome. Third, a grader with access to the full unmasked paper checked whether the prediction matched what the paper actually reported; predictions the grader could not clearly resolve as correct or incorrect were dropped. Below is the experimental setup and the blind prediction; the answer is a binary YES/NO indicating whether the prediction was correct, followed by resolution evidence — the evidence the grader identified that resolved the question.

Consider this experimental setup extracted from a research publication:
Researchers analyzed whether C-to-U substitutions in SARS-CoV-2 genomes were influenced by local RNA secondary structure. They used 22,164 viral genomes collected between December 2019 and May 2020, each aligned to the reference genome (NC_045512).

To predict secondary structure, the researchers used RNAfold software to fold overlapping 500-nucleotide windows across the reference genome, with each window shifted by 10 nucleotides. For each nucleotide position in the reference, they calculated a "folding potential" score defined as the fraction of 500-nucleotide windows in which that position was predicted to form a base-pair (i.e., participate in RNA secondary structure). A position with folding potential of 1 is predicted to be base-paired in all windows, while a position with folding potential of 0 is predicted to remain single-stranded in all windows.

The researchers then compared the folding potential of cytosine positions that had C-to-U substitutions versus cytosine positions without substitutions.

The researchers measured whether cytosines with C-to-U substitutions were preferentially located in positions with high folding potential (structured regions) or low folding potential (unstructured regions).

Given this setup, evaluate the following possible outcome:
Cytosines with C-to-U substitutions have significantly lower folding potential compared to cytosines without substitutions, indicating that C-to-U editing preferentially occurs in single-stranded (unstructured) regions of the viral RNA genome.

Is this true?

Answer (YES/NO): YES